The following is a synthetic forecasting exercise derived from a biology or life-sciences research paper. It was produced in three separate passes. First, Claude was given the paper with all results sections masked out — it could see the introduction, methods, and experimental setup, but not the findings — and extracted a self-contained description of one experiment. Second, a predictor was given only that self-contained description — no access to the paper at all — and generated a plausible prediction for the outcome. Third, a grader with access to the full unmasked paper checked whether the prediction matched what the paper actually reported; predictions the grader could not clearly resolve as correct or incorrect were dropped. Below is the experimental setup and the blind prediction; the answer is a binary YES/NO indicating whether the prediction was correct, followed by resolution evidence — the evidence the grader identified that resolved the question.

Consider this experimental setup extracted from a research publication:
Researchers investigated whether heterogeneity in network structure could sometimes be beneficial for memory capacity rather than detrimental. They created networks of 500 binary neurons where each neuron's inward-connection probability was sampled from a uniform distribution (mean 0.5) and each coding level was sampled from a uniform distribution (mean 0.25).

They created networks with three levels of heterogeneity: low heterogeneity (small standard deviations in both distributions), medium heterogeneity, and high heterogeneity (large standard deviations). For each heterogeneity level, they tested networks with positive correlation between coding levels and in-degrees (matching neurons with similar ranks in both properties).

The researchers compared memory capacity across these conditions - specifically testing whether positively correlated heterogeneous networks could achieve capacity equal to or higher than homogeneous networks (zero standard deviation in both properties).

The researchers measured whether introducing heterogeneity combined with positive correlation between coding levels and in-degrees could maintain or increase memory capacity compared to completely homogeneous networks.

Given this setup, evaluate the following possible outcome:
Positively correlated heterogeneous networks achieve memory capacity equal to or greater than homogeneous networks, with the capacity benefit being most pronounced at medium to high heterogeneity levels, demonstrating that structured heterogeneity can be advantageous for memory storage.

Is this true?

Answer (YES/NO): NO